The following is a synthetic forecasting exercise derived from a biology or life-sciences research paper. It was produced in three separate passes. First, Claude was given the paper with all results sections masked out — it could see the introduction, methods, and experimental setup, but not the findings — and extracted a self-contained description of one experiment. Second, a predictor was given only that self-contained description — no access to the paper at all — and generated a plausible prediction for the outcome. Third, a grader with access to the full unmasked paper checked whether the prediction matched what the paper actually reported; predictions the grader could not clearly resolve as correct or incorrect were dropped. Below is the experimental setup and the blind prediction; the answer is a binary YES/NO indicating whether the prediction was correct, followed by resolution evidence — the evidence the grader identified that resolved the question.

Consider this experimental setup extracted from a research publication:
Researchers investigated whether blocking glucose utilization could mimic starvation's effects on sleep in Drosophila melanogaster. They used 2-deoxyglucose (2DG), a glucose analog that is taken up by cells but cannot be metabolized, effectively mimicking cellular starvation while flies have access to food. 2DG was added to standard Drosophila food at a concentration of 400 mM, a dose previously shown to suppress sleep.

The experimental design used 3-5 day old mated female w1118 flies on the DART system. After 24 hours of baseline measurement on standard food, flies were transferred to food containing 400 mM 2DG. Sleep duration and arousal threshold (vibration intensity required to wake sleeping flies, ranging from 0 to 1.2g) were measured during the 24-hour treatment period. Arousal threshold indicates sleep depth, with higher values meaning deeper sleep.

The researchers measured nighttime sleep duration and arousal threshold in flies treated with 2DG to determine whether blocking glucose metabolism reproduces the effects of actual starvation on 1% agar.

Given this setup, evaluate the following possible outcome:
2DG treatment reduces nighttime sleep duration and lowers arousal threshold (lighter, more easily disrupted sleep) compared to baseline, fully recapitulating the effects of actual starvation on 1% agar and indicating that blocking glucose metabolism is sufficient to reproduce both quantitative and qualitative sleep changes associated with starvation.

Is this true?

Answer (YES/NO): NO